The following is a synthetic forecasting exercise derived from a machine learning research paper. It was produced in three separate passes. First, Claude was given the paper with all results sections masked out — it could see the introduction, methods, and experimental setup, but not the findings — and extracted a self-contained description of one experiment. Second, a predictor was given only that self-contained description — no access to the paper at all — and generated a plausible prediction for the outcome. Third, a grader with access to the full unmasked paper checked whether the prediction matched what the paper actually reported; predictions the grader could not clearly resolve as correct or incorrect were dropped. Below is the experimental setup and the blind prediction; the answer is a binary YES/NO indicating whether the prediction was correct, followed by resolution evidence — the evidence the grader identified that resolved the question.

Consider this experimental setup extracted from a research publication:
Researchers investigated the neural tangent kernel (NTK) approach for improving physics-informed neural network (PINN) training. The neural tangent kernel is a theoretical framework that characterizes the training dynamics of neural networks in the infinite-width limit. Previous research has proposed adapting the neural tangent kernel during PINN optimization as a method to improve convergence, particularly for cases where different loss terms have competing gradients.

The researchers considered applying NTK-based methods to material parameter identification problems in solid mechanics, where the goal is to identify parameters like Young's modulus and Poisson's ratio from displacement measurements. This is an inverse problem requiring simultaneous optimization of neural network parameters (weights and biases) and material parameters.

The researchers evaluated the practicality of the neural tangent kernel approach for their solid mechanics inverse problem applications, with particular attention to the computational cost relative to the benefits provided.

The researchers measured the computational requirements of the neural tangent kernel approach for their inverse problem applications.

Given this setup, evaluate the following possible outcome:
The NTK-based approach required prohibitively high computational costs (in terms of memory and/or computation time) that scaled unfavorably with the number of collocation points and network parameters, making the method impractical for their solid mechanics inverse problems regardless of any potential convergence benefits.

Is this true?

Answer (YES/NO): NO